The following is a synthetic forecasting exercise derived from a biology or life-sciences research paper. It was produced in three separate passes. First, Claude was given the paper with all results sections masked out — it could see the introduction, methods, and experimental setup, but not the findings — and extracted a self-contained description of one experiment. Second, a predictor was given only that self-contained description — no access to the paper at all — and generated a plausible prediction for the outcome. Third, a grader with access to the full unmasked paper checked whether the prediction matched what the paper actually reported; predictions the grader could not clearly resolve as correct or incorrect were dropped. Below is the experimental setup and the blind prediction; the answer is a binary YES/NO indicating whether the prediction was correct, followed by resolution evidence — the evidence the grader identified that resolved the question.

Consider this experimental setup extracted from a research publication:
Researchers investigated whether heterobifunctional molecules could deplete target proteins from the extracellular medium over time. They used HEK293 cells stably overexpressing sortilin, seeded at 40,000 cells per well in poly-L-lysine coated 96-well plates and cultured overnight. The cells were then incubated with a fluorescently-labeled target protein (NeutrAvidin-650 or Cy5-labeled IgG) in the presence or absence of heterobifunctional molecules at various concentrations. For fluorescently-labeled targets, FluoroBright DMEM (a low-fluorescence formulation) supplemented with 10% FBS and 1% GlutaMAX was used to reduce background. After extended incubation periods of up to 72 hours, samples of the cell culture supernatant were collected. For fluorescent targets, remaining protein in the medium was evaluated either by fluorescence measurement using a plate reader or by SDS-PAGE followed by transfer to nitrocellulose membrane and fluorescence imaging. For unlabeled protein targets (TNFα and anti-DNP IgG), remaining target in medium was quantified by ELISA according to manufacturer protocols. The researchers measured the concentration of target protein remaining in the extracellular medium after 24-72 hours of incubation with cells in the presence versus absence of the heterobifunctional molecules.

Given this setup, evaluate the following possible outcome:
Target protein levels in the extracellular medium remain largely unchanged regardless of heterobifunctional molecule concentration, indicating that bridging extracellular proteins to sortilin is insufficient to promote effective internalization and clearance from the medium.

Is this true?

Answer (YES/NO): NO